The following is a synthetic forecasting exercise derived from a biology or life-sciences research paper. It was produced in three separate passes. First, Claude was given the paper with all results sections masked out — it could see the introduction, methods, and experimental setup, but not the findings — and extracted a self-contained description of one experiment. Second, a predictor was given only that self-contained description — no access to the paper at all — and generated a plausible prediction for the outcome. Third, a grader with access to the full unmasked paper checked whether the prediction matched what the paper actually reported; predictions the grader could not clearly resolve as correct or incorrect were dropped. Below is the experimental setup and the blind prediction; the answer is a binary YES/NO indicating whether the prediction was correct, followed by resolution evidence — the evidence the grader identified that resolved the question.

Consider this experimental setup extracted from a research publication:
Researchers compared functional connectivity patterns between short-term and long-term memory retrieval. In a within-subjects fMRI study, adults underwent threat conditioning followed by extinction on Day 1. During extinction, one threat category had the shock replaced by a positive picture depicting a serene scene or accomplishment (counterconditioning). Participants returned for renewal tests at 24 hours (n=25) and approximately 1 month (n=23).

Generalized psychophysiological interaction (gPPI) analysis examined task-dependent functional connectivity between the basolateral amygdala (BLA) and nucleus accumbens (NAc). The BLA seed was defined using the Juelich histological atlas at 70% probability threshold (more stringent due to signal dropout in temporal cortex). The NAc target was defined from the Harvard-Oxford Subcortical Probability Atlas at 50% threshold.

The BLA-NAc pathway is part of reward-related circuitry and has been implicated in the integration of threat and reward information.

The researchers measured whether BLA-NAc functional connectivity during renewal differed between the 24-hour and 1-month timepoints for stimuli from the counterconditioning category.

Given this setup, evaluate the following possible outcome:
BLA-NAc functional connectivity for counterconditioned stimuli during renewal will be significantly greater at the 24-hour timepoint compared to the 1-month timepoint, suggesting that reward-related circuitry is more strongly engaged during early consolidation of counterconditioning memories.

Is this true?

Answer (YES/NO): YES